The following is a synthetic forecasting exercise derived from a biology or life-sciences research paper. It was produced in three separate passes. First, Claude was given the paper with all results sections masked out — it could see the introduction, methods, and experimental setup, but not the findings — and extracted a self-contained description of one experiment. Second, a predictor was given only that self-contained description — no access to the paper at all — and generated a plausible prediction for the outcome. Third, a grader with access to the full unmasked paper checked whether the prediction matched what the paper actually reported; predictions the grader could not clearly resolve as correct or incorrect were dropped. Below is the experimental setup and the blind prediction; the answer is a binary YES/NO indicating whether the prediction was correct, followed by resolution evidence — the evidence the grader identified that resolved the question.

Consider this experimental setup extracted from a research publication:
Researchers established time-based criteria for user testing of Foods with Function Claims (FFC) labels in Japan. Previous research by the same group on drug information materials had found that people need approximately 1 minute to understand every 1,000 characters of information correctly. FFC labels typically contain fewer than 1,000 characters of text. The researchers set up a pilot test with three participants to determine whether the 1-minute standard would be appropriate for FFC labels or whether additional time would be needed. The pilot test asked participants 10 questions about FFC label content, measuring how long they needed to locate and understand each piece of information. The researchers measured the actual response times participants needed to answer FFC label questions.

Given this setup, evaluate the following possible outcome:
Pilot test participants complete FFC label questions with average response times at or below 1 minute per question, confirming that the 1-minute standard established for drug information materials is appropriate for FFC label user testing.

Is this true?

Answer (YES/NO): NO